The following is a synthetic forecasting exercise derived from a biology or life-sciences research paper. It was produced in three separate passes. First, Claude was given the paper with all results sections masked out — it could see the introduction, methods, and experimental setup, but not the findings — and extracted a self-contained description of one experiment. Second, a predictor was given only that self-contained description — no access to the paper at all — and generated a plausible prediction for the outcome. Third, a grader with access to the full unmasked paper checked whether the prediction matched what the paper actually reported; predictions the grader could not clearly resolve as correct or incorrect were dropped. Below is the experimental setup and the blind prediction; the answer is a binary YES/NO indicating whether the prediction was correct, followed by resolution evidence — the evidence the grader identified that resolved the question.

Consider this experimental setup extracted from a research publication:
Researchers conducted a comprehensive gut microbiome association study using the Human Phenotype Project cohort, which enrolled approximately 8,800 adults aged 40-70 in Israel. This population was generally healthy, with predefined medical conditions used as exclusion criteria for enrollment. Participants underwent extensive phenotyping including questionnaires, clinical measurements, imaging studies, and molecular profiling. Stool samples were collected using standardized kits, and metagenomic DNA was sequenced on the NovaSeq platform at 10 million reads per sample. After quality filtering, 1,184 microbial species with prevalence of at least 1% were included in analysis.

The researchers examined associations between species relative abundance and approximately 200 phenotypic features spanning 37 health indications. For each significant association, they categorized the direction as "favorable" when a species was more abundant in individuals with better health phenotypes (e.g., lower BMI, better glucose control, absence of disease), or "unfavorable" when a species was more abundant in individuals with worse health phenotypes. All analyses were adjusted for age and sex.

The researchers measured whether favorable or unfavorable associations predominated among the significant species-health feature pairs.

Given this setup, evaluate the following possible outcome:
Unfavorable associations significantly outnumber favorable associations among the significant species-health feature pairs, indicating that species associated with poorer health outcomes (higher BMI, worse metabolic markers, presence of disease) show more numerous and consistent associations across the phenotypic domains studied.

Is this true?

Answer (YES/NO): NO